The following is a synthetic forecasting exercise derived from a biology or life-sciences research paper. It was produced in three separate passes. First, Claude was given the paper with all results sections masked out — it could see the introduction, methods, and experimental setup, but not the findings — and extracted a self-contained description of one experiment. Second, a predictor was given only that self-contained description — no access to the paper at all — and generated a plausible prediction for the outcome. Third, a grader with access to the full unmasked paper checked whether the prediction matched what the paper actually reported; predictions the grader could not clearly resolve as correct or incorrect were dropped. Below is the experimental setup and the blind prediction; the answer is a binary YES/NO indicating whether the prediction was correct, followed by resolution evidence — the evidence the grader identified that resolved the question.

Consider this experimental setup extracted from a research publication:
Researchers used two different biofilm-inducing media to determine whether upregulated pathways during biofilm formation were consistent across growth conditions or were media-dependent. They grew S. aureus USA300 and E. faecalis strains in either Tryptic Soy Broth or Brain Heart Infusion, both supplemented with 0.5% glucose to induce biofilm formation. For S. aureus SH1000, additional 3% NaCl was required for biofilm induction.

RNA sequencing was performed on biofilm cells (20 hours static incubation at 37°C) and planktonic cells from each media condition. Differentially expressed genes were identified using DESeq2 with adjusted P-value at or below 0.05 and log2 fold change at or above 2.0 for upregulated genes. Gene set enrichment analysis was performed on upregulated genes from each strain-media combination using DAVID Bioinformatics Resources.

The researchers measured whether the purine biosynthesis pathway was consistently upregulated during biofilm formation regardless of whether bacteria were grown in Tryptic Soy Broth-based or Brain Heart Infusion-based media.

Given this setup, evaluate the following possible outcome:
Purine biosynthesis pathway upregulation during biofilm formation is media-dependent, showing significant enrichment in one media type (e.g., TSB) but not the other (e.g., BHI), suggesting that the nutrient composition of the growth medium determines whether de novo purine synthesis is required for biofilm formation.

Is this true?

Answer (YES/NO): NO